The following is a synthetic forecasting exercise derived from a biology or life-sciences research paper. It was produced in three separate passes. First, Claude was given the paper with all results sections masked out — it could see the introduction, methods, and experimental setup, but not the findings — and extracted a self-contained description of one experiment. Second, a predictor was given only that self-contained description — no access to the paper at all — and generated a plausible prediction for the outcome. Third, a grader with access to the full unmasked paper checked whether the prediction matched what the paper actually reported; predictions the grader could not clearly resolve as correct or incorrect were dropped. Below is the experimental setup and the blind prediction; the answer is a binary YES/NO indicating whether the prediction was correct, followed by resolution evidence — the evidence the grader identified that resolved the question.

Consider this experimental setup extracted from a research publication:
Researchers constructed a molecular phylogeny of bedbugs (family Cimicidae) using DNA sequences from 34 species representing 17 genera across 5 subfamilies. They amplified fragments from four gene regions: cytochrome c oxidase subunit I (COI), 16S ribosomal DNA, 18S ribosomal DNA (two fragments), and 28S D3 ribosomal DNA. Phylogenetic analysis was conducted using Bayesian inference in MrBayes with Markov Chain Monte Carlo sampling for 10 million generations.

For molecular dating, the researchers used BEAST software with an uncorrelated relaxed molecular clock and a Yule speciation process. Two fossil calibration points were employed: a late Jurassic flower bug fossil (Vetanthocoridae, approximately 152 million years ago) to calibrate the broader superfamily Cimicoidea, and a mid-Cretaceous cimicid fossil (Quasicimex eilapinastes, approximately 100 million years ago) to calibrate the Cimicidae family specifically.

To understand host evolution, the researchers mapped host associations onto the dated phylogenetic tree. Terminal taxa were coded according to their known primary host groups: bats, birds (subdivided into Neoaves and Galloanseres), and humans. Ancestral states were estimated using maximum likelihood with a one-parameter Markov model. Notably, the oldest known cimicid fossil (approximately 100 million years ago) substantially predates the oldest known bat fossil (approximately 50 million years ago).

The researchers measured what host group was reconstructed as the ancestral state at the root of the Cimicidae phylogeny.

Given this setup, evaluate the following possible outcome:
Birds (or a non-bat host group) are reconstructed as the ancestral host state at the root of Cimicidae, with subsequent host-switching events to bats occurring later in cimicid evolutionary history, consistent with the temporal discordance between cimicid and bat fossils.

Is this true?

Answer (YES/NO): NO